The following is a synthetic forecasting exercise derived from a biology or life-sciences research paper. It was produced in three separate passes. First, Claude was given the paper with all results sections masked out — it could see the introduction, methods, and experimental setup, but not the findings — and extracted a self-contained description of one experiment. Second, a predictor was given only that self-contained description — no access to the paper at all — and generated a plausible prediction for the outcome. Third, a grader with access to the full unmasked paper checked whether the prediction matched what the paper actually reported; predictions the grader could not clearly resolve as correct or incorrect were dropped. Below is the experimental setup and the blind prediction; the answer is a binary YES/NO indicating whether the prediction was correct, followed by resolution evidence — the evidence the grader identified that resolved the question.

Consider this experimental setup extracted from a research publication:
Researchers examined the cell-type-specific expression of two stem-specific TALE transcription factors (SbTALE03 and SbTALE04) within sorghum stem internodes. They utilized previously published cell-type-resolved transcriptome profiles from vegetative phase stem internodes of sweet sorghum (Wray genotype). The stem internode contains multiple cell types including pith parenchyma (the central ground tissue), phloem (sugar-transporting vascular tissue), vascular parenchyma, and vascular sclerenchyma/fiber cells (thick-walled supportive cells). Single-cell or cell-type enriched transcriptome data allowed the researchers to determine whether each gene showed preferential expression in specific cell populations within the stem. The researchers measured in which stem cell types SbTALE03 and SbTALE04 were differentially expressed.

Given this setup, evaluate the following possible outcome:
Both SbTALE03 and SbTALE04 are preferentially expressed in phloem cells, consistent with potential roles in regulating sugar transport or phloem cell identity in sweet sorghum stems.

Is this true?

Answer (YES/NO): NO